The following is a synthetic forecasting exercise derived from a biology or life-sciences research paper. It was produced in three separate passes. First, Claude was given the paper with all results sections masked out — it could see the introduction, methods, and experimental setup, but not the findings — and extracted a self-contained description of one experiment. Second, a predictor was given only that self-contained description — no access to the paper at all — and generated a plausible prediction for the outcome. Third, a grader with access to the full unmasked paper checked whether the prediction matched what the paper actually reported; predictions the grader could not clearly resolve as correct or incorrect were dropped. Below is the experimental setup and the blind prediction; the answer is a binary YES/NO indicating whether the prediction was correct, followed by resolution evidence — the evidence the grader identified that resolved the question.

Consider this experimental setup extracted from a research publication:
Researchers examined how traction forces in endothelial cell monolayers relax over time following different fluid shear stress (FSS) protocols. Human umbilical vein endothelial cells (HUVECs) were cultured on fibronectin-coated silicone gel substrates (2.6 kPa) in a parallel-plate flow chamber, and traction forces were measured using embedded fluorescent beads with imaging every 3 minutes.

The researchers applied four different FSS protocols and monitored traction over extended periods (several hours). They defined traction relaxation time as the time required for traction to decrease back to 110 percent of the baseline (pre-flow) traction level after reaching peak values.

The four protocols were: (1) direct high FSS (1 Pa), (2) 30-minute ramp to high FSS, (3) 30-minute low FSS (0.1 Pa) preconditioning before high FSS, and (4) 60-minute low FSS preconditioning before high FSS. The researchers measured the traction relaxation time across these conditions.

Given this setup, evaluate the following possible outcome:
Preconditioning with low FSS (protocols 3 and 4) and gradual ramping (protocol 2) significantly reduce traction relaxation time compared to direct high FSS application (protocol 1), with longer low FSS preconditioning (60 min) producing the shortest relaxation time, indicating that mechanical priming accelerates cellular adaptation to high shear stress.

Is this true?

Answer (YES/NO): NO